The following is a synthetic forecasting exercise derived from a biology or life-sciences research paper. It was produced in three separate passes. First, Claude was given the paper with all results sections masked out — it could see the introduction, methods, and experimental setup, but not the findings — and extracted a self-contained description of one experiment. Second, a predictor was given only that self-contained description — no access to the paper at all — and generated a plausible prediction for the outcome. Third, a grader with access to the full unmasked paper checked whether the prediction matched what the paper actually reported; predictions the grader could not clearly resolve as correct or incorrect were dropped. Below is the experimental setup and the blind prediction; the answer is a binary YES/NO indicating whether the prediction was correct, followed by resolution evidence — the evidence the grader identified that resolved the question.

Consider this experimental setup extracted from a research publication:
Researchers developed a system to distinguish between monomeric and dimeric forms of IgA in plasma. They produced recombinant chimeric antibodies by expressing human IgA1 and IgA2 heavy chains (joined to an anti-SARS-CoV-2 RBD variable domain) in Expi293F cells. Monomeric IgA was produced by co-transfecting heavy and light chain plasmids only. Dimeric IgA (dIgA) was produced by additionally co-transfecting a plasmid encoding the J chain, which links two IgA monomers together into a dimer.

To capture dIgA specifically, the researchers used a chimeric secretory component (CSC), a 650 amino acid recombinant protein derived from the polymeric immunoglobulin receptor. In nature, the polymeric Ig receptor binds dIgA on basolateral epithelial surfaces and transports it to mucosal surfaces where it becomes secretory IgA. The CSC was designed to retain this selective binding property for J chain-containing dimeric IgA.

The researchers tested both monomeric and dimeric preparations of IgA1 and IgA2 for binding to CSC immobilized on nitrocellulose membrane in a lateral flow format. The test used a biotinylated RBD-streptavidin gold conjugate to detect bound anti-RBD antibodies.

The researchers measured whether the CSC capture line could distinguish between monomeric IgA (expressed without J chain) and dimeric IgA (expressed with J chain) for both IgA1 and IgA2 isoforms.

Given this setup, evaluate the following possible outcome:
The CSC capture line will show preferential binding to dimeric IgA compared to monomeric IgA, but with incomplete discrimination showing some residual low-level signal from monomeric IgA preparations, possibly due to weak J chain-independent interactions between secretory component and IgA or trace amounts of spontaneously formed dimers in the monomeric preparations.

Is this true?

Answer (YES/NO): NO